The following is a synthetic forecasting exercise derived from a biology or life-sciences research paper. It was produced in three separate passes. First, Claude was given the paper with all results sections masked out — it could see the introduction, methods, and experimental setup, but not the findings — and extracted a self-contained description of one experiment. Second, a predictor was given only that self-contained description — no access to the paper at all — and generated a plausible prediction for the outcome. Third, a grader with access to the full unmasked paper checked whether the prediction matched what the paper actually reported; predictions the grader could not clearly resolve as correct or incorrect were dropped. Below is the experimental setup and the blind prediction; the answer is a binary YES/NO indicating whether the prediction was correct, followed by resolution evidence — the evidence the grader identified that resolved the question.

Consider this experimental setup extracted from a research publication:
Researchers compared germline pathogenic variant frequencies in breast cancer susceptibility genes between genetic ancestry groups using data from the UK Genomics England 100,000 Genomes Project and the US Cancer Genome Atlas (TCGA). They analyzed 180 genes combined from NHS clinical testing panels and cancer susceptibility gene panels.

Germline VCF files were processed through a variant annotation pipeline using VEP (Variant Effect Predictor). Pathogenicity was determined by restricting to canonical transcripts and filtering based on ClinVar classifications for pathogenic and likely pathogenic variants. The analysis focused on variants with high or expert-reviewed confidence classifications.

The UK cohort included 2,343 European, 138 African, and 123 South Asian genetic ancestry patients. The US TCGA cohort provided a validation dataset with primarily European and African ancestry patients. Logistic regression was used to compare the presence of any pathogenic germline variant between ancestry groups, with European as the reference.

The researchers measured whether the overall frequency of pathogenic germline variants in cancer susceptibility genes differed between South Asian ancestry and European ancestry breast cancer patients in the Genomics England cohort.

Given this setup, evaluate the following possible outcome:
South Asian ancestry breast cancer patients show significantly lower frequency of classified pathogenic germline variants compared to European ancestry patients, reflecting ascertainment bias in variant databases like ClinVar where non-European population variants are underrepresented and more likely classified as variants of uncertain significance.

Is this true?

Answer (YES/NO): NO